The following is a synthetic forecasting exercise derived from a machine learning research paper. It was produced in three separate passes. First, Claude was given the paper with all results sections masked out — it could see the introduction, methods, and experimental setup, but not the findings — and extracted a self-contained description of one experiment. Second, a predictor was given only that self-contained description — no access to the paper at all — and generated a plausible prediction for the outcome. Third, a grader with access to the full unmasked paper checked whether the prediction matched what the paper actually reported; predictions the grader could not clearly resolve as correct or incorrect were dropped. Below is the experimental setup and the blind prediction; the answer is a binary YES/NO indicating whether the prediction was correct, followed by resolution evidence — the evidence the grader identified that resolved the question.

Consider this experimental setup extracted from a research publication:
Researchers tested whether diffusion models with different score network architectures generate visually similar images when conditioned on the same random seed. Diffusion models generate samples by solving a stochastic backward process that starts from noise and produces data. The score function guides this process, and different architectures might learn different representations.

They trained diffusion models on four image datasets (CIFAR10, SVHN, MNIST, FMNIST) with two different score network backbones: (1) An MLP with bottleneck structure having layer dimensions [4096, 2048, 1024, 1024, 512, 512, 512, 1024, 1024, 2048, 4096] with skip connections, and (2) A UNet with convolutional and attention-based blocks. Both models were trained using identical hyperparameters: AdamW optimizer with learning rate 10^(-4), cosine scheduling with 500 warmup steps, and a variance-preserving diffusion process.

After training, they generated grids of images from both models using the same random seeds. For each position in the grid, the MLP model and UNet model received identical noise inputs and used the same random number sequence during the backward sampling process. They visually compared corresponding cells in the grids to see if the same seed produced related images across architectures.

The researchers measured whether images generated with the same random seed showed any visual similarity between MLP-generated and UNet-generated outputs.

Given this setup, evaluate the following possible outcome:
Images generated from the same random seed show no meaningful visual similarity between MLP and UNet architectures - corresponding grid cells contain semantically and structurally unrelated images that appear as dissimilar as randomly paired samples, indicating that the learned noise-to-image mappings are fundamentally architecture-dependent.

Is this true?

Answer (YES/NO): NO